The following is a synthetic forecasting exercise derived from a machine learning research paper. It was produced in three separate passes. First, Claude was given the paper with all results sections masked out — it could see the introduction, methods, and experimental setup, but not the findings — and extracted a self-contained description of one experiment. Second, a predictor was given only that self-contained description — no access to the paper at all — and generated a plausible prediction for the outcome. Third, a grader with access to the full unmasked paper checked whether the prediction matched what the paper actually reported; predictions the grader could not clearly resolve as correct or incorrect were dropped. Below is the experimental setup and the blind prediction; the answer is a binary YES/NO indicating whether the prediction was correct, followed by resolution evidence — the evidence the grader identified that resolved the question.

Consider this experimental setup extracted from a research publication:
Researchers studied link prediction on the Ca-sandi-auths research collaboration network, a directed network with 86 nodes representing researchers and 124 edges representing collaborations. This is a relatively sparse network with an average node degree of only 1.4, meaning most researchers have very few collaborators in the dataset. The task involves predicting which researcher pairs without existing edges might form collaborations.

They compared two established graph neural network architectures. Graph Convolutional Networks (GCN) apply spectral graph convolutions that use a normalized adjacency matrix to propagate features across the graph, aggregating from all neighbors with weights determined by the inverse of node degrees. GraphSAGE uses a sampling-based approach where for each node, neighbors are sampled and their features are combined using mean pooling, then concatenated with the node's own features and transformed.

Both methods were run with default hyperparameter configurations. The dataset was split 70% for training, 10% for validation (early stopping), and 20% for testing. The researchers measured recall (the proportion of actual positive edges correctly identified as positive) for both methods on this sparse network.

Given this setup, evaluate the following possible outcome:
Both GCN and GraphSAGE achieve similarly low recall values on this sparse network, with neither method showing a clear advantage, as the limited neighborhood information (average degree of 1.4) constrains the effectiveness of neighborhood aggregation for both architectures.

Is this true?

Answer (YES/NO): NO